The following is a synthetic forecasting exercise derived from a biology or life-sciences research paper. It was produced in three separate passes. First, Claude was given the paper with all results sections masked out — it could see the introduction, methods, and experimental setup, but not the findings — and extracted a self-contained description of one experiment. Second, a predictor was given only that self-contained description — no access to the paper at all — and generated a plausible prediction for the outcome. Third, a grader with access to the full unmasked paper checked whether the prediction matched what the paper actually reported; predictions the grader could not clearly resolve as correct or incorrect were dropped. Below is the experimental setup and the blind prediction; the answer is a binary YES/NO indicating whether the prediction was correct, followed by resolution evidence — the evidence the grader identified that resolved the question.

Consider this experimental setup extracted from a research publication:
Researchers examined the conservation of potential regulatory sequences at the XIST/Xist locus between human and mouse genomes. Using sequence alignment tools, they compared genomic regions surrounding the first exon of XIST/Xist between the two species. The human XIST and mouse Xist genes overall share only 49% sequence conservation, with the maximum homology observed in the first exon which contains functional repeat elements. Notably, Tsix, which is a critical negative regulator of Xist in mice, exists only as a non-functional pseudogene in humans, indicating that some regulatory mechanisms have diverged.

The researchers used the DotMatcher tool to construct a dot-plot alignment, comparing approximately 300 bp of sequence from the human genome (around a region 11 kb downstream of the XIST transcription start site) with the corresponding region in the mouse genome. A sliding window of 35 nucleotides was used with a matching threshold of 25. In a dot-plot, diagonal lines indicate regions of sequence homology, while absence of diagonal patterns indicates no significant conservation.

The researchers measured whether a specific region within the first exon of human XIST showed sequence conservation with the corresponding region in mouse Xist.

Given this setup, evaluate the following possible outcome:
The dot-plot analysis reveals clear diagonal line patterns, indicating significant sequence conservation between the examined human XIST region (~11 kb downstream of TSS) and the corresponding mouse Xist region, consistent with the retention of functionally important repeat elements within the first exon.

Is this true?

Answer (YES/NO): NO